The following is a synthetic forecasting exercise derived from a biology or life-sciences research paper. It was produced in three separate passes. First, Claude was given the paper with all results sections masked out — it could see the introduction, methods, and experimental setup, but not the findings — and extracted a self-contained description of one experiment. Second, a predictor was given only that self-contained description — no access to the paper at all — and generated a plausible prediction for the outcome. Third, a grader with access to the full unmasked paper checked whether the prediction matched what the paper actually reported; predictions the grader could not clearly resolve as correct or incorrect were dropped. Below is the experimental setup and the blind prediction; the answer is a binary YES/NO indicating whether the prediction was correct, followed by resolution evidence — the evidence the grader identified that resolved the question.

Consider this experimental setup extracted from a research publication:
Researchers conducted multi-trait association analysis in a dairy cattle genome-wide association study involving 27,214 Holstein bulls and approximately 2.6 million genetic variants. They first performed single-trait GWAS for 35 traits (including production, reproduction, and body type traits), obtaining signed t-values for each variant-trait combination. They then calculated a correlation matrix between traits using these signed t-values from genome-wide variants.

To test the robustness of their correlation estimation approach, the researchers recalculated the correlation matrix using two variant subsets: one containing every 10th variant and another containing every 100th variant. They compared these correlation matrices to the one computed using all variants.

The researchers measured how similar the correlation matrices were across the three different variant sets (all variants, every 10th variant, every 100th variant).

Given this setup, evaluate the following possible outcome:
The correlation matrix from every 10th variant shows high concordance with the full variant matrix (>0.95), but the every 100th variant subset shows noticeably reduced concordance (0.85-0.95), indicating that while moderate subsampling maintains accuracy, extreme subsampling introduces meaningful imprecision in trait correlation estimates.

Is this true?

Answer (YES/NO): NO